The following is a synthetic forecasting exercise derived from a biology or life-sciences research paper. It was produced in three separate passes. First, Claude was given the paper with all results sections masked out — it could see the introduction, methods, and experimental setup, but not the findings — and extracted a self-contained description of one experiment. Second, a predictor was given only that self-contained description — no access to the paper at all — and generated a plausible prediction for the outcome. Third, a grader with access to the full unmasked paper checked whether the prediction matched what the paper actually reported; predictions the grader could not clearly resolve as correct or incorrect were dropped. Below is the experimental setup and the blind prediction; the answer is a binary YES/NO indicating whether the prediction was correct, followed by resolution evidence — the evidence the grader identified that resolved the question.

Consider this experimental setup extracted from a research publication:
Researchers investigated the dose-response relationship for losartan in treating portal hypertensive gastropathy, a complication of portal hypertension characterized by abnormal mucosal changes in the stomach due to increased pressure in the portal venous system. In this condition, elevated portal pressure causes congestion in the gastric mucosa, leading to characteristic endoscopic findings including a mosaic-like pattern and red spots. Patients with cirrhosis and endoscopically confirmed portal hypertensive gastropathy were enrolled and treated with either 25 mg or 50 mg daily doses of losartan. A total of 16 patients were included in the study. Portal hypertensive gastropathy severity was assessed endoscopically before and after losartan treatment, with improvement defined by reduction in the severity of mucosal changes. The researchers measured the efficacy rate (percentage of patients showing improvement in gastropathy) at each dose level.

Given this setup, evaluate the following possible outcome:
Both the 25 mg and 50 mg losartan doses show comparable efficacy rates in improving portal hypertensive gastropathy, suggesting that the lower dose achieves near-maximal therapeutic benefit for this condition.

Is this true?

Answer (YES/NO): NO